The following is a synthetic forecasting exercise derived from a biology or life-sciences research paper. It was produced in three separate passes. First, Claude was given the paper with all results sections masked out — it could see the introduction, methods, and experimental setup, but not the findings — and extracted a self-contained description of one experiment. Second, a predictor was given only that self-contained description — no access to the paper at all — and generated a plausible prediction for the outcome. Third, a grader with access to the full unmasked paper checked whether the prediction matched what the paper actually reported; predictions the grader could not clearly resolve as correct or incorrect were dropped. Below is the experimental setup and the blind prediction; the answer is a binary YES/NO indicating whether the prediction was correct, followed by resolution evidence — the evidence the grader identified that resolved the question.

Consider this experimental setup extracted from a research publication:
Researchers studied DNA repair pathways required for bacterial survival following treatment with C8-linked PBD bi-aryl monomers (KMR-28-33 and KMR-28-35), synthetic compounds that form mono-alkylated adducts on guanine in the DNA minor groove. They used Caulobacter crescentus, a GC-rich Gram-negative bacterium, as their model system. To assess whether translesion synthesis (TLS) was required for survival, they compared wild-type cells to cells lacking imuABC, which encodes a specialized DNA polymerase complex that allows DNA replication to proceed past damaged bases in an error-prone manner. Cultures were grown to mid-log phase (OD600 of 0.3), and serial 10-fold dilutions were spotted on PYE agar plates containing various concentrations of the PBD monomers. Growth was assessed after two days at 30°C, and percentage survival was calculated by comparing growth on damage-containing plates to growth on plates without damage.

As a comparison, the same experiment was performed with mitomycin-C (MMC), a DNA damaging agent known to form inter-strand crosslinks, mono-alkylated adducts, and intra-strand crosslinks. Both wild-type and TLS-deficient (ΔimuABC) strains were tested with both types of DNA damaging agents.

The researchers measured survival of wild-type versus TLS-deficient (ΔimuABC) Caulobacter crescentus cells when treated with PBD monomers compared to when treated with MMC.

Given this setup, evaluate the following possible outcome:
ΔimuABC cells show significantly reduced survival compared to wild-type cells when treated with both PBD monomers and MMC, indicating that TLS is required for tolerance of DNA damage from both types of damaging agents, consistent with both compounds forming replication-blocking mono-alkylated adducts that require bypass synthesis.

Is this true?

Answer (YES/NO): NO